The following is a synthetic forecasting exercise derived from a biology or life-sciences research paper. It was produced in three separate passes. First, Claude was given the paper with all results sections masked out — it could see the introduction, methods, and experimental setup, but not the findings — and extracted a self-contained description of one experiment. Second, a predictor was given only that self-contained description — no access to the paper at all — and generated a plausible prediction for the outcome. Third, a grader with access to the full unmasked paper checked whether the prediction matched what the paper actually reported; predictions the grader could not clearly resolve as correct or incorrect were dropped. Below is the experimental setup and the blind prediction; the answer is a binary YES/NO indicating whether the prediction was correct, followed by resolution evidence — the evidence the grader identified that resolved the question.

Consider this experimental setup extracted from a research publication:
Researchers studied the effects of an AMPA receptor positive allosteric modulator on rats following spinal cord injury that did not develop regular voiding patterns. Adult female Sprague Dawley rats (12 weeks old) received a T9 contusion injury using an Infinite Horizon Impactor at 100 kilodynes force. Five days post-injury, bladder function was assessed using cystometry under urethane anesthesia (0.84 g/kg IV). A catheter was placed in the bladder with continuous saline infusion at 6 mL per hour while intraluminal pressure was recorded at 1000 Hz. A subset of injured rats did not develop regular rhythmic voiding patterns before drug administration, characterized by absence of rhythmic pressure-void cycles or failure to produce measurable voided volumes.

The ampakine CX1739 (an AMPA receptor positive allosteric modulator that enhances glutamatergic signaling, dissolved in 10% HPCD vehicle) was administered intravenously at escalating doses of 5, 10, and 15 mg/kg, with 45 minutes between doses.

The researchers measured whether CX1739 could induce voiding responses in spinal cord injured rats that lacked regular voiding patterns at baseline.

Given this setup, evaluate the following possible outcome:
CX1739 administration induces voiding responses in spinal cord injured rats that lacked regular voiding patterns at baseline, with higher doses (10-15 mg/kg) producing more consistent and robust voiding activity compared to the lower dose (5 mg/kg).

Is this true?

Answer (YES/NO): NO